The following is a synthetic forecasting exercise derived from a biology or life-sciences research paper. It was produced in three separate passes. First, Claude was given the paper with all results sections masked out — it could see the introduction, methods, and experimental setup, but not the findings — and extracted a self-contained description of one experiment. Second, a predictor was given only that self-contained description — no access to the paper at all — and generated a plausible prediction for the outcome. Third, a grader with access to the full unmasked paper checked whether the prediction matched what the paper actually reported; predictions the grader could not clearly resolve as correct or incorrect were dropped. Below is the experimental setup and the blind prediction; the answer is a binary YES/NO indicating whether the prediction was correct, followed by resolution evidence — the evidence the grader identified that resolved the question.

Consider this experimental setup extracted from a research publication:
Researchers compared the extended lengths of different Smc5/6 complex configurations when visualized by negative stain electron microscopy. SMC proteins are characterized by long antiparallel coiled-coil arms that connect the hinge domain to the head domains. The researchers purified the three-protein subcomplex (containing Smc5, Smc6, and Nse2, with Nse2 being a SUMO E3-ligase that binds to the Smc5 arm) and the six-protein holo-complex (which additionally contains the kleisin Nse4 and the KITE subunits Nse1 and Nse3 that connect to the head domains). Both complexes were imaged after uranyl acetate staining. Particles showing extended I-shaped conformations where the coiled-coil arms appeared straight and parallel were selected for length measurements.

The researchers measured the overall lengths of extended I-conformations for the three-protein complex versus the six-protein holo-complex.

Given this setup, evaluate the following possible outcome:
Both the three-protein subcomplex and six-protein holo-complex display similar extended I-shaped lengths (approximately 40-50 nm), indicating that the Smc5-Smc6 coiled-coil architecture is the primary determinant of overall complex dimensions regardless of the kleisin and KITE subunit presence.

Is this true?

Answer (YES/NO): NO